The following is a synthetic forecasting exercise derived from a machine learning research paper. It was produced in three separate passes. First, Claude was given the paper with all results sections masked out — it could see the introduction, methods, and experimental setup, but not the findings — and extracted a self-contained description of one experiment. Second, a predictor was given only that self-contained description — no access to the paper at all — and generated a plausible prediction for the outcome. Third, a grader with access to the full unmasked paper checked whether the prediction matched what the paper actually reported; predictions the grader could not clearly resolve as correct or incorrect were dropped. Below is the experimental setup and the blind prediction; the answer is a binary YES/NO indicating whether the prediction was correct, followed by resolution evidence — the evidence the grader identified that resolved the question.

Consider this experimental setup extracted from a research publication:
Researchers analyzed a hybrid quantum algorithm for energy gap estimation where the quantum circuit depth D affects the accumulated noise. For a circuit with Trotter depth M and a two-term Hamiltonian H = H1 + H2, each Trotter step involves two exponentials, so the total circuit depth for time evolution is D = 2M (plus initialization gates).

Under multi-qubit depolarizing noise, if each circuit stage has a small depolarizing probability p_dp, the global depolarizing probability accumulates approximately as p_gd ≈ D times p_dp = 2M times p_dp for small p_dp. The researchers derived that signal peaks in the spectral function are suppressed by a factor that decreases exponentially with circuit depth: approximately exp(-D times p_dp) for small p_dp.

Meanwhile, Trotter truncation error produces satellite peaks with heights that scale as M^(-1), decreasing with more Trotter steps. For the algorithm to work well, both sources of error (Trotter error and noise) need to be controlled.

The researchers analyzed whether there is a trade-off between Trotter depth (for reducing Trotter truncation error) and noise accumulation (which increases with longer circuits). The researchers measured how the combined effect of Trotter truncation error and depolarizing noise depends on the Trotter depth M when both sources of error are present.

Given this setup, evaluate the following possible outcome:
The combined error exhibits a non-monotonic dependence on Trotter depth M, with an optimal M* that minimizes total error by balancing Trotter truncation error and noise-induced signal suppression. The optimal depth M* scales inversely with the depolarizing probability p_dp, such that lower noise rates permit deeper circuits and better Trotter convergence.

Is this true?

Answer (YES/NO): NO